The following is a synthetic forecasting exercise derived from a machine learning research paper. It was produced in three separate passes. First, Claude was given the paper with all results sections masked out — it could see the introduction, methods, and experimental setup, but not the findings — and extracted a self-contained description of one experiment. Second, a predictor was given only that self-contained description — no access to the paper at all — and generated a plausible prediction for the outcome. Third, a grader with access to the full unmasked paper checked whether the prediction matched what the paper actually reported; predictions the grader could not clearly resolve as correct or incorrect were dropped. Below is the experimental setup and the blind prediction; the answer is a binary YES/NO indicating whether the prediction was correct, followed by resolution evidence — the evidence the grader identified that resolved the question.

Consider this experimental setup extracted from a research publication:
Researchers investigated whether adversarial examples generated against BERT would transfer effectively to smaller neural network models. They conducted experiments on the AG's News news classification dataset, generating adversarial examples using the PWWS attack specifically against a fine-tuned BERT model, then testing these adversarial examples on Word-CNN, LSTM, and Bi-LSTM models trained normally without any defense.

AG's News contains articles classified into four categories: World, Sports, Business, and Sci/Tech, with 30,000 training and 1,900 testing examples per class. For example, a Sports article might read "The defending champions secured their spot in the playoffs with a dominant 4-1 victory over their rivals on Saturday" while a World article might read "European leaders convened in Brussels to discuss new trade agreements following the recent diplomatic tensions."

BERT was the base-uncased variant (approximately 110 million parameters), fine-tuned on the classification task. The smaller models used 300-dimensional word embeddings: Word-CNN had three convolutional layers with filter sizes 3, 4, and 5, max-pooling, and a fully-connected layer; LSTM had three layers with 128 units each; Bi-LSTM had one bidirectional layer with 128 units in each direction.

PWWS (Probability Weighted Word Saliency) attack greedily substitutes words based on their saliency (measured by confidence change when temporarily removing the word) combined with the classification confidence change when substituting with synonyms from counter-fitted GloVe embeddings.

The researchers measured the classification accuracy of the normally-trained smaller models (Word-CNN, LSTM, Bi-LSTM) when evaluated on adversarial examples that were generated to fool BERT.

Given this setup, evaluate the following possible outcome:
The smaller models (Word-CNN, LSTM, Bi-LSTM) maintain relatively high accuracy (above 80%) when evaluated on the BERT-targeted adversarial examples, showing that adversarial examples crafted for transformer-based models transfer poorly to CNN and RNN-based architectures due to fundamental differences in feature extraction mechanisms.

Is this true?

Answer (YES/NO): YES